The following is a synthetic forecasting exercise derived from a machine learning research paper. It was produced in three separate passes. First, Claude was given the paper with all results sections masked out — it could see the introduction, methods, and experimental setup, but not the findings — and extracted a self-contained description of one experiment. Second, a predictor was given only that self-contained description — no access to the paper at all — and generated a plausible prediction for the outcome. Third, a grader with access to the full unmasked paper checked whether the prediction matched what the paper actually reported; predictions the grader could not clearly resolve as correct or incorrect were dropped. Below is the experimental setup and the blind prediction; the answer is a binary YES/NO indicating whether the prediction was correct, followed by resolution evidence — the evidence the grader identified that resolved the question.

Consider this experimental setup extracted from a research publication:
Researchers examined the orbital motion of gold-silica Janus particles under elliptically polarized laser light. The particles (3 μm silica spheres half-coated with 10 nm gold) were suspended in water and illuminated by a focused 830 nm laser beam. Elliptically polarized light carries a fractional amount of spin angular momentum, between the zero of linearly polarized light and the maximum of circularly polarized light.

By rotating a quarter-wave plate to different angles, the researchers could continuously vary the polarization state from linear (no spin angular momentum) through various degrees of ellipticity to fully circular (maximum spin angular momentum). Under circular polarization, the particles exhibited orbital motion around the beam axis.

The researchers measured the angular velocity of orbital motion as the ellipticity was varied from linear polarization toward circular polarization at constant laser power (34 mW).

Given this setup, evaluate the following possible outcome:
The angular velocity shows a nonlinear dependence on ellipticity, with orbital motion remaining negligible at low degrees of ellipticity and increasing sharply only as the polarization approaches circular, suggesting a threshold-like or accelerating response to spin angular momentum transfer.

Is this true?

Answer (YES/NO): NO